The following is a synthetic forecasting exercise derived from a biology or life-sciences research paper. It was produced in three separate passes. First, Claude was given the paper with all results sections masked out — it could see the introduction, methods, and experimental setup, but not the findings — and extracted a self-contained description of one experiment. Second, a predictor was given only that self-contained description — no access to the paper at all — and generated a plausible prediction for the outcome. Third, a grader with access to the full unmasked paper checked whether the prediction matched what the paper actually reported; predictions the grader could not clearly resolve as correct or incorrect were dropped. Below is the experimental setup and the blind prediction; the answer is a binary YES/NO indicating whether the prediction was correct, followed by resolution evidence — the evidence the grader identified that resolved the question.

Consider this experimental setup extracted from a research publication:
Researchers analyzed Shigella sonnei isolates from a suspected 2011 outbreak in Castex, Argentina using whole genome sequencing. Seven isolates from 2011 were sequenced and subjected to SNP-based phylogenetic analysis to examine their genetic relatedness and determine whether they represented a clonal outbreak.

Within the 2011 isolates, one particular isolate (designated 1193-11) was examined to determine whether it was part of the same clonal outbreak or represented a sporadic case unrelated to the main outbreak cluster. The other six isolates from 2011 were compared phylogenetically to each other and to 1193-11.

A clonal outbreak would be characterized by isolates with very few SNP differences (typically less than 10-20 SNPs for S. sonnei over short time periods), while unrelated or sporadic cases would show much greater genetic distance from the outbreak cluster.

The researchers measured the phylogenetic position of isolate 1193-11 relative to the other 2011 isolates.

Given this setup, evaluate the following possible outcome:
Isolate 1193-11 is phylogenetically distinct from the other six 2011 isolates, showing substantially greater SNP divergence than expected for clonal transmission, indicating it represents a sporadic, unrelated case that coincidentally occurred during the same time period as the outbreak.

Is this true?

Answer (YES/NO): YES